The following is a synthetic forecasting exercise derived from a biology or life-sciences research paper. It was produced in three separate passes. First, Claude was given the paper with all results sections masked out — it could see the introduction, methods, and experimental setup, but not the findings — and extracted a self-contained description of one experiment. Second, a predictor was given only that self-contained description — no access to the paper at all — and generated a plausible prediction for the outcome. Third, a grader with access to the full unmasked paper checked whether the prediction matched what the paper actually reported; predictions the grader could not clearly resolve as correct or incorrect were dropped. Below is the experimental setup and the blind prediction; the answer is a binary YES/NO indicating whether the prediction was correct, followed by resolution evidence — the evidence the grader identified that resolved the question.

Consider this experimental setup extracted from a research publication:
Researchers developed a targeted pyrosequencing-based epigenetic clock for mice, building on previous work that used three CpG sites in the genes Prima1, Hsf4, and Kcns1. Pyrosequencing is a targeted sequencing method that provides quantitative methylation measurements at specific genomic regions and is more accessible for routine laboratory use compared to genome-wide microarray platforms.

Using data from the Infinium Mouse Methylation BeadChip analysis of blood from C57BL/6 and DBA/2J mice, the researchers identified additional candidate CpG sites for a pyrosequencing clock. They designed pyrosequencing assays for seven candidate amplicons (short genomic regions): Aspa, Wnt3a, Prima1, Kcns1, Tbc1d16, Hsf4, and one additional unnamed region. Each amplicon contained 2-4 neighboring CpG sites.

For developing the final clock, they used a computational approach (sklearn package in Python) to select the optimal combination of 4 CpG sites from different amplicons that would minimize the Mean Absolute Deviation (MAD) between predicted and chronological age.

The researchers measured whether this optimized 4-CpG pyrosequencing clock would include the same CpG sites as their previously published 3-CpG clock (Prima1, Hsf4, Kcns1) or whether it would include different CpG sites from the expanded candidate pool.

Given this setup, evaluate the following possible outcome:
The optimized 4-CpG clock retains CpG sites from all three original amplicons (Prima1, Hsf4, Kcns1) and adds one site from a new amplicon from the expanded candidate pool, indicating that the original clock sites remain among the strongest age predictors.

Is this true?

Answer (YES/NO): NO